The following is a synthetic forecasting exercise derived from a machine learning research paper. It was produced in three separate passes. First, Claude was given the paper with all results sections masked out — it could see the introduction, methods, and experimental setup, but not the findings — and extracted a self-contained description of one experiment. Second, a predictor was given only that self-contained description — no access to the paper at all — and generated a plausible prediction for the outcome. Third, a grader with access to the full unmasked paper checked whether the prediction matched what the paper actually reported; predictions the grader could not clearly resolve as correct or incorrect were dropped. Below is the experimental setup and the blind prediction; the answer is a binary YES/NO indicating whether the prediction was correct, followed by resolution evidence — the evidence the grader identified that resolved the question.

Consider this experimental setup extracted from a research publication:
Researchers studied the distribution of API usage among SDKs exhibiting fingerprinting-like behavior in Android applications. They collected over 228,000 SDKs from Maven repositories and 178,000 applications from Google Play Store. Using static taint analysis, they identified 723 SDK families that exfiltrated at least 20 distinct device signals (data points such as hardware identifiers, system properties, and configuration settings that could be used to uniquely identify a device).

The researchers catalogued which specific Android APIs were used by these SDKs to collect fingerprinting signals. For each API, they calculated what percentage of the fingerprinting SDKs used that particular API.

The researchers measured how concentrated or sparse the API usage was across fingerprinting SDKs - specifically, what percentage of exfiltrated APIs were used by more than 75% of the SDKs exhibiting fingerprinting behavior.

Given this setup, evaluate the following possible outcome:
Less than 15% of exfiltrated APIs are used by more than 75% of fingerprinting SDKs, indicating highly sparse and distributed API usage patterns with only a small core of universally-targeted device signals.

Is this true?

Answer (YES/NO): YES